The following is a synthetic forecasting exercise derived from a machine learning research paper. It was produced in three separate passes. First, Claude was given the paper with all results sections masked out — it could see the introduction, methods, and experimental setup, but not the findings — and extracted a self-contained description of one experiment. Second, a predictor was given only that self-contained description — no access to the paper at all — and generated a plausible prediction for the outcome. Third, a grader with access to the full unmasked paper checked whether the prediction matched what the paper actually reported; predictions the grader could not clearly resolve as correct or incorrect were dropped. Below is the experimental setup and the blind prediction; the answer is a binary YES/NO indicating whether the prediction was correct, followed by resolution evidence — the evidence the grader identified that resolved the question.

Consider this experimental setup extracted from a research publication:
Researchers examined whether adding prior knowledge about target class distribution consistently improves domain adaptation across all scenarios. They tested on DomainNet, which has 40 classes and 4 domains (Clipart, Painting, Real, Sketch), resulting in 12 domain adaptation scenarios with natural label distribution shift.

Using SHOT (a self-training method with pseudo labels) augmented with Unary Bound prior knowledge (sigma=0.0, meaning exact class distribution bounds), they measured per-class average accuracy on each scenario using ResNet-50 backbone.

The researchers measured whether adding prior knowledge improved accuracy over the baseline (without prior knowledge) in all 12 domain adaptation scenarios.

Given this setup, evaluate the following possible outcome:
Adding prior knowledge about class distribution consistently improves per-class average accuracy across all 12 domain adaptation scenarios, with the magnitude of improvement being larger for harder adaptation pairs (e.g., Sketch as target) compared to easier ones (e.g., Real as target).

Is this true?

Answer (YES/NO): NO